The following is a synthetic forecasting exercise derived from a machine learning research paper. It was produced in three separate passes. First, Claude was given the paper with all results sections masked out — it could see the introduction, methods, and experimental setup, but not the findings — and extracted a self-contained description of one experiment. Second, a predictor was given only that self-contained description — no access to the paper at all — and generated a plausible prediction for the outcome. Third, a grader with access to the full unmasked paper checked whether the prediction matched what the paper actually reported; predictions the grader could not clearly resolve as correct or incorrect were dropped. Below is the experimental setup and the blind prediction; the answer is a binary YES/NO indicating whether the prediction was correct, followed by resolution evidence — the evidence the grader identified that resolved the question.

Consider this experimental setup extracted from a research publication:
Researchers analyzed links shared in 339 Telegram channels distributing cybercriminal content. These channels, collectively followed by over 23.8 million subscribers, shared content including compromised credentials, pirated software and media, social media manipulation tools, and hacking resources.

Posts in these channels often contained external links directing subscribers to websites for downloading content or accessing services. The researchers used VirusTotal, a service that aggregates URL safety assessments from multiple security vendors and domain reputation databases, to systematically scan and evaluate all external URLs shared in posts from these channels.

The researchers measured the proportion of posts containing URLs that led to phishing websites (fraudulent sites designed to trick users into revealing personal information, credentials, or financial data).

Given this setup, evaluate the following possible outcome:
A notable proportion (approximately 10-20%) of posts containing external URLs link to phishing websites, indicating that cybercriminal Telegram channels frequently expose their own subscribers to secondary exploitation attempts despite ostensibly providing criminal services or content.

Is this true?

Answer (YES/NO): NO